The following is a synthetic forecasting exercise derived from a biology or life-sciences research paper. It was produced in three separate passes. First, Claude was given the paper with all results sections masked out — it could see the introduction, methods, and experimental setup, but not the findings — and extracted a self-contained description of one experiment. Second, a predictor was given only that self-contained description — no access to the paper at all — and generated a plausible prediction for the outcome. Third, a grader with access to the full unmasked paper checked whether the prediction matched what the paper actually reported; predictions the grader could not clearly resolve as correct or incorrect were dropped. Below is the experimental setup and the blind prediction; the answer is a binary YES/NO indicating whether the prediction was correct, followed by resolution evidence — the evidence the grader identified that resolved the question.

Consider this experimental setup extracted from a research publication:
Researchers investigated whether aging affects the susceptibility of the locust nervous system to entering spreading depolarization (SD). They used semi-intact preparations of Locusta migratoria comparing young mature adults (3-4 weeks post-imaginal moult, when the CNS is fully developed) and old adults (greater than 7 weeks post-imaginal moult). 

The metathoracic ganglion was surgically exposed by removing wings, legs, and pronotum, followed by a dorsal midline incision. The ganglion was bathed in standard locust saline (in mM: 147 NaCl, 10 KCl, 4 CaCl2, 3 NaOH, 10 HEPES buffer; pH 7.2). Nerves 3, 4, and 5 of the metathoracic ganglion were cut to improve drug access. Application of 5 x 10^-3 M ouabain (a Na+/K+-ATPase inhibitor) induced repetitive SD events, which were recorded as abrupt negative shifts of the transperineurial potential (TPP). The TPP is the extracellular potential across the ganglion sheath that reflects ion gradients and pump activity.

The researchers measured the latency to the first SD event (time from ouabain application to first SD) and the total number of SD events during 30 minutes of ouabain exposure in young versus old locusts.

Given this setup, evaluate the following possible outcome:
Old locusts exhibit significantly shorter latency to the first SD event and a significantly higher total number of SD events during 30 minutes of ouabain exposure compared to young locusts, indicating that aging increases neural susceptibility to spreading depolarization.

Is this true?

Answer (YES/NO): NO